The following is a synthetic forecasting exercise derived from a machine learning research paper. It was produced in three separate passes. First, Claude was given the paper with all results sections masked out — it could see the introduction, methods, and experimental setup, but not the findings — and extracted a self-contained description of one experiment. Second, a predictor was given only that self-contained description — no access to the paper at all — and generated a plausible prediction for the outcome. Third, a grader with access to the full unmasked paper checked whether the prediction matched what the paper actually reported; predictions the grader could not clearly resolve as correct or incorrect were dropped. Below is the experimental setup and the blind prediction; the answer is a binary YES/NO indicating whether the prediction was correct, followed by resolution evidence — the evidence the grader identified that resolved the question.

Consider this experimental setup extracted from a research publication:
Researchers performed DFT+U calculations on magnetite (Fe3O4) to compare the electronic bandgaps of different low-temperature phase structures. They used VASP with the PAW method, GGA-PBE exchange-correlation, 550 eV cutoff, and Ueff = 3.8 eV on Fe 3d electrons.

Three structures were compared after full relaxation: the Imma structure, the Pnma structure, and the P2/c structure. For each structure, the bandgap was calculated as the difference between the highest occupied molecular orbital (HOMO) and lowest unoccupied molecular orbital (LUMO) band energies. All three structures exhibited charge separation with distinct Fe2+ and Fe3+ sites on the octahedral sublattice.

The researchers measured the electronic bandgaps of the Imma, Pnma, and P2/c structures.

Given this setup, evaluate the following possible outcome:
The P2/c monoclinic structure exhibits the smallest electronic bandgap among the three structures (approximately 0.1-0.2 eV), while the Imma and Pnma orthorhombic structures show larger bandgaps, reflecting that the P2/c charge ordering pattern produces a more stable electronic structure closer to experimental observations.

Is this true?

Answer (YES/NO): NO